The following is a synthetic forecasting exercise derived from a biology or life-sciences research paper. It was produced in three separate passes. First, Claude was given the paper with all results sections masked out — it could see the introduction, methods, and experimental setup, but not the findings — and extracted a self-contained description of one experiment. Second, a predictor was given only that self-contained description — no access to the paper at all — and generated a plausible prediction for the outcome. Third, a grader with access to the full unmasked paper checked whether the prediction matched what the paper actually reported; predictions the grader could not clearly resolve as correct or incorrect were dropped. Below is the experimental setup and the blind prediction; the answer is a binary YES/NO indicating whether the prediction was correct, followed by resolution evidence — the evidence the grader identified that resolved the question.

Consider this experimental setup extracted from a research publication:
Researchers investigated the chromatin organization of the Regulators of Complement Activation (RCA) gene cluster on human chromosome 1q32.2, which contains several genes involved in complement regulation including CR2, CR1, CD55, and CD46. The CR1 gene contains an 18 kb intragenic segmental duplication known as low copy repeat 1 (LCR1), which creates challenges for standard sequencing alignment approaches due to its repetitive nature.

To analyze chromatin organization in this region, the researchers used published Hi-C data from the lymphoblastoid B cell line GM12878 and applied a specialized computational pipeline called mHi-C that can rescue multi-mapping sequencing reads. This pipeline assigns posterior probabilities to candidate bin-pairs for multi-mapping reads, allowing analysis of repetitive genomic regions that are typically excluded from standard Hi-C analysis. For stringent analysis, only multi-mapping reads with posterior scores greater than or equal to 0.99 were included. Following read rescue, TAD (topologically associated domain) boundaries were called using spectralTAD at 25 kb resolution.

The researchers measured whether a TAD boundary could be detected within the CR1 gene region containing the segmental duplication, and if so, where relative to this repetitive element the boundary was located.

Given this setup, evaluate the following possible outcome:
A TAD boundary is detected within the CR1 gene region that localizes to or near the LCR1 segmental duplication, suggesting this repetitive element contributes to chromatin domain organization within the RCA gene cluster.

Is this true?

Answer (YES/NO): YES